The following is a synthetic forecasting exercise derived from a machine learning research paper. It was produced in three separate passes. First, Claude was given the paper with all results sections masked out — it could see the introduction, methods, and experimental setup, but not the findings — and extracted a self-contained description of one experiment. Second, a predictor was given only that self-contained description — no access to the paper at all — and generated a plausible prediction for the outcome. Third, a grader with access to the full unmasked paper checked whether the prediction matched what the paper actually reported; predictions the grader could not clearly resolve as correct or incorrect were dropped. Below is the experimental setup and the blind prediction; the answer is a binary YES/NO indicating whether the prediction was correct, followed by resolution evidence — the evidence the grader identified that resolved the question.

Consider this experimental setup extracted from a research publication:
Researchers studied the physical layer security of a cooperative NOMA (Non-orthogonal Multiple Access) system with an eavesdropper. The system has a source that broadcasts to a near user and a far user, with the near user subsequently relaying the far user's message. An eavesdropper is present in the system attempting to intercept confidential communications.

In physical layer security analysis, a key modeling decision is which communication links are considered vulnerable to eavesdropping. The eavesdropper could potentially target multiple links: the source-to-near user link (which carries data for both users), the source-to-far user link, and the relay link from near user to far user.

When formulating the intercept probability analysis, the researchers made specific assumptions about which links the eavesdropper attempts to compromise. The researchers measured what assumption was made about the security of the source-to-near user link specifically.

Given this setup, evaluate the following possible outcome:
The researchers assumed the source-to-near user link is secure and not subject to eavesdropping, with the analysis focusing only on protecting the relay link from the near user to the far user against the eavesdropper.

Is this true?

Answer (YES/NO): NO